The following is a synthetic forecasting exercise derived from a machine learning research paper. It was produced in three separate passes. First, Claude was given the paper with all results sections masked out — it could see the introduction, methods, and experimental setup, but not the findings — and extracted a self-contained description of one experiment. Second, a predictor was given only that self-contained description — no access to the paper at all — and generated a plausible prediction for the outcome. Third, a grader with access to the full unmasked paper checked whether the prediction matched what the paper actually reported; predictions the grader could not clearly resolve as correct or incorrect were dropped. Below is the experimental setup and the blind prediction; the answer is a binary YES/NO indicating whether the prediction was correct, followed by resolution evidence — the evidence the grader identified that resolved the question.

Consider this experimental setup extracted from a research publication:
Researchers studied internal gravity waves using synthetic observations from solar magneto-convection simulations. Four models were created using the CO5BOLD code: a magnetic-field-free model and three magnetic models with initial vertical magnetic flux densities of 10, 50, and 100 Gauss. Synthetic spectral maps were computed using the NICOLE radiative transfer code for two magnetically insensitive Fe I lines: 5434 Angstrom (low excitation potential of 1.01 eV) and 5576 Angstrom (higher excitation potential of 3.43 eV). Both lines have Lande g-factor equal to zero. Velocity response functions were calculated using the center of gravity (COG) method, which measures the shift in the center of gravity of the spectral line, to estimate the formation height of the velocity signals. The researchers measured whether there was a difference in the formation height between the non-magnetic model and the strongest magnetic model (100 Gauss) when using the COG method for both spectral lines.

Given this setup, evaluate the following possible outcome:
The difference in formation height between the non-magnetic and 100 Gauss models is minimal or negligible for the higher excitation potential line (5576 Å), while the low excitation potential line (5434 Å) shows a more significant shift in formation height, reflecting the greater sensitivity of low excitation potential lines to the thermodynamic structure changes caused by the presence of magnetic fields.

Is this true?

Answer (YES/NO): NO